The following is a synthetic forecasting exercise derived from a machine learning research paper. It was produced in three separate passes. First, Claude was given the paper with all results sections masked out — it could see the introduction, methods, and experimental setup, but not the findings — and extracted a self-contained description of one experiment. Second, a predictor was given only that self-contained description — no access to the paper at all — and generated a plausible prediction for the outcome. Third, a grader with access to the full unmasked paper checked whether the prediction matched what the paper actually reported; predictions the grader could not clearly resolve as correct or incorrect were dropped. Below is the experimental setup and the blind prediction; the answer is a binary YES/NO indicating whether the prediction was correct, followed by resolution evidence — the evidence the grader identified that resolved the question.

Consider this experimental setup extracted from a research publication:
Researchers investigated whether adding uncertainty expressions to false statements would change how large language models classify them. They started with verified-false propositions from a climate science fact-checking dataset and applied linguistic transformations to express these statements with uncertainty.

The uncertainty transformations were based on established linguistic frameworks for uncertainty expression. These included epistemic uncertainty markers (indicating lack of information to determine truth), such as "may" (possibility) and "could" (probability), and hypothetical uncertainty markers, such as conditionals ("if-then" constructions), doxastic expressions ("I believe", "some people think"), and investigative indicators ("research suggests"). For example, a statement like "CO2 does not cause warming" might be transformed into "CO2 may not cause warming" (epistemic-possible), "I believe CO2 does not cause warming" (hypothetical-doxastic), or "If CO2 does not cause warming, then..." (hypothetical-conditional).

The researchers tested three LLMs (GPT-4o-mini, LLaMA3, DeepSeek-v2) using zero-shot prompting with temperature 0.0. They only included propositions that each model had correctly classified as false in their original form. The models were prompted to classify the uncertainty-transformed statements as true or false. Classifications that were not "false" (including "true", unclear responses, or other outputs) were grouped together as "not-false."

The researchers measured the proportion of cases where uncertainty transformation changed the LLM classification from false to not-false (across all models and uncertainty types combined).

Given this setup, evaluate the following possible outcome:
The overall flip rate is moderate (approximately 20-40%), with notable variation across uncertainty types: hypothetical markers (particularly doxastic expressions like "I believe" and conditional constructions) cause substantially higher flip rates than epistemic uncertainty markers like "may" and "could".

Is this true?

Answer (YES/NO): NO